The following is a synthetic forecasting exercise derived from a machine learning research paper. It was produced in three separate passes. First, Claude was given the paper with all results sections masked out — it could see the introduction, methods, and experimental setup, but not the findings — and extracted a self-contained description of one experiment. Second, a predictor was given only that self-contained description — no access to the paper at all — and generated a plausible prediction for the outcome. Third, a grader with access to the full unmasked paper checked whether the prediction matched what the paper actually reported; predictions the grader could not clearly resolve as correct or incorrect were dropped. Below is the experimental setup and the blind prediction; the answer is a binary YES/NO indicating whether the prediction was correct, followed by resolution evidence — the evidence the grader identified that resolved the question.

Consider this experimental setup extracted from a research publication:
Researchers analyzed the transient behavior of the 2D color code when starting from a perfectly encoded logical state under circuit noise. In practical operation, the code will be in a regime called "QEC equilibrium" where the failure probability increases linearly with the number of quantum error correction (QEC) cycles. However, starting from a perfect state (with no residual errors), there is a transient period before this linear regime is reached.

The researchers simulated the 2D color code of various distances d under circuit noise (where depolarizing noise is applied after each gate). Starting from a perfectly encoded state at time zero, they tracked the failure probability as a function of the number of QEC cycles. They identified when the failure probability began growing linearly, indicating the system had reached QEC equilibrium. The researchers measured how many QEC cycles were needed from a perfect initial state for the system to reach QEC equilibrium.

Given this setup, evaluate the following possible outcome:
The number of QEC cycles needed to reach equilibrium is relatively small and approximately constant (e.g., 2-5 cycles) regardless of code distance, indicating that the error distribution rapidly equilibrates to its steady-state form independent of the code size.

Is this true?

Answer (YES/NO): NO